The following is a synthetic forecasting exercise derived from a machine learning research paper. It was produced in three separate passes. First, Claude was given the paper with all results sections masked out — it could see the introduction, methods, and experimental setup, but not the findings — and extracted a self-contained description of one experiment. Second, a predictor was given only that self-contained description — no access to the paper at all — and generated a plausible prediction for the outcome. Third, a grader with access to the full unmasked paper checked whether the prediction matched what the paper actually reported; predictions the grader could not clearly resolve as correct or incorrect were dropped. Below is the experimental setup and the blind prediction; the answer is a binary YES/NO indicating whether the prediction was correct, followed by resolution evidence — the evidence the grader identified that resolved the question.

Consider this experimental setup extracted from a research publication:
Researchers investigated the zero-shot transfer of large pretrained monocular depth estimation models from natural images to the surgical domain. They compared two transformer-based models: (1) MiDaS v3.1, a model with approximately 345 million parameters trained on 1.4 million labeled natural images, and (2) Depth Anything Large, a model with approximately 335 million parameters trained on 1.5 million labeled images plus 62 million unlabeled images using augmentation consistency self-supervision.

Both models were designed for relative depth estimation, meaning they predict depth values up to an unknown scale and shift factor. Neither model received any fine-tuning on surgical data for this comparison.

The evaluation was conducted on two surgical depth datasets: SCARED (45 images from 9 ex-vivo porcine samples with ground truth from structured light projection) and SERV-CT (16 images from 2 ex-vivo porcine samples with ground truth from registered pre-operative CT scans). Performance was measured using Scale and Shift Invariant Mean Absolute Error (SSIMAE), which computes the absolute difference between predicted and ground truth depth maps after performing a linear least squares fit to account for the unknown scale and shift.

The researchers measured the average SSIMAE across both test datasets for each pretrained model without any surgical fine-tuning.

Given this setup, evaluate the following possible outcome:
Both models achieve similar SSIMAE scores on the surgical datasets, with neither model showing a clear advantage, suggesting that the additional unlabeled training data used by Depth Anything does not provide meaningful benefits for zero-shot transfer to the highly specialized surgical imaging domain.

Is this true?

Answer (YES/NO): NO